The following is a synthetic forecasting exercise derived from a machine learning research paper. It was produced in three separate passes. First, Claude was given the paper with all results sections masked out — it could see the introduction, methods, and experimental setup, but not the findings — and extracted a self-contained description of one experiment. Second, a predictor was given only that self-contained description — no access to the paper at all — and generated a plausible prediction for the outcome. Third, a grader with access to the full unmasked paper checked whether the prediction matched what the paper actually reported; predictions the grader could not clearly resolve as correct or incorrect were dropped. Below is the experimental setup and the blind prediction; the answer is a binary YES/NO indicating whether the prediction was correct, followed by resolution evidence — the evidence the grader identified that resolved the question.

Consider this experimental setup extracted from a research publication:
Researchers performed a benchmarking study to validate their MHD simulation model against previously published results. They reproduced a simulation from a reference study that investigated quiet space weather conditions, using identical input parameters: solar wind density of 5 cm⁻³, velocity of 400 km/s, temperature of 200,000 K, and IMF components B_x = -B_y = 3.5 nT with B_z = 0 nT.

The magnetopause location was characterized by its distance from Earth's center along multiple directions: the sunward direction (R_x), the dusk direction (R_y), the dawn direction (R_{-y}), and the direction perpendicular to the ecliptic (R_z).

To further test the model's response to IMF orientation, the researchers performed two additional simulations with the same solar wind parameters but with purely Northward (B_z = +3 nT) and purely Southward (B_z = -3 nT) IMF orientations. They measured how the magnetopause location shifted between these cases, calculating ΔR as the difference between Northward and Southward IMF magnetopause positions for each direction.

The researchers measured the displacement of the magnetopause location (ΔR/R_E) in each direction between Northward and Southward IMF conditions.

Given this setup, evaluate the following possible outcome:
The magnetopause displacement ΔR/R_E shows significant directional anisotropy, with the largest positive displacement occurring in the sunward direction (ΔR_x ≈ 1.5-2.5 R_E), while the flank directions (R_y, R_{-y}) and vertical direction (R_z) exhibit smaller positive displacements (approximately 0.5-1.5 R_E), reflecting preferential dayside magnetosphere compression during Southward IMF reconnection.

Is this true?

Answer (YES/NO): NO